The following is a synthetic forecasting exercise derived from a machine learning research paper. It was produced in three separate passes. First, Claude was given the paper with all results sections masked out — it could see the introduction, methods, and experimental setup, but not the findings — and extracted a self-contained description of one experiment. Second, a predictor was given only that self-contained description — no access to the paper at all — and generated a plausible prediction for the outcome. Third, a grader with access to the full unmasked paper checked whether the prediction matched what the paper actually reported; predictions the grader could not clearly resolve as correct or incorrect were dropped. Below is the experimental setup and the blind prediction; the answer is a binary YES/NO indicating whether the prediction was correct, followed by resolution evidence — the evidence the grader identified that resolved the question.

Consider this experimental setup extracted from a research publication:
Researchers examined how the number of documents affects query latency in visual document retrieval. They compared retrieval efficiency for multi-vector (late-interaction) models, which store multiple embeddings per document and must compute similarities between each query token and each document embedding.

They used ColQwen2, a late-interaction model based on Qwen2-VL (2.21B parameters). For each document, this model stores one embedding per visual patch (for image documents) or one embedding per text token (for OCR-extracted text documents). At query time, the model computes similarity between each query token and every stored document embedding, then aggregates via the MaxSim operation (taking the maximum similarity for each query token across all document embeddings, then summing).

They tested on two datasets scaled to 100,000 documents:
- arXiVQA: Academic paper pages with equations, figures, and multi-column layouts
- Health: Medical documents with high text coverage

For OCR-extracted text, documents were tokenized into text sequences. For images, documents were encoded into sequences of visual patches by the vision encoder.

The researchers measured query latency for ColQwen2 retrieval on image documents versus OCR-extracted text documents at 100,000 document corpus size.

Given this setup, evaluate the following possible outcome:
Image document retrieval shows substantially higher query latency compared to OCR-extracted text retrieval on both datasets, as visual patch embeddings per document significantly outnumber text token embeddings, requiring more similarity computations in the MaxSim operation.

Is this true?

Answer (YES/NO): NO